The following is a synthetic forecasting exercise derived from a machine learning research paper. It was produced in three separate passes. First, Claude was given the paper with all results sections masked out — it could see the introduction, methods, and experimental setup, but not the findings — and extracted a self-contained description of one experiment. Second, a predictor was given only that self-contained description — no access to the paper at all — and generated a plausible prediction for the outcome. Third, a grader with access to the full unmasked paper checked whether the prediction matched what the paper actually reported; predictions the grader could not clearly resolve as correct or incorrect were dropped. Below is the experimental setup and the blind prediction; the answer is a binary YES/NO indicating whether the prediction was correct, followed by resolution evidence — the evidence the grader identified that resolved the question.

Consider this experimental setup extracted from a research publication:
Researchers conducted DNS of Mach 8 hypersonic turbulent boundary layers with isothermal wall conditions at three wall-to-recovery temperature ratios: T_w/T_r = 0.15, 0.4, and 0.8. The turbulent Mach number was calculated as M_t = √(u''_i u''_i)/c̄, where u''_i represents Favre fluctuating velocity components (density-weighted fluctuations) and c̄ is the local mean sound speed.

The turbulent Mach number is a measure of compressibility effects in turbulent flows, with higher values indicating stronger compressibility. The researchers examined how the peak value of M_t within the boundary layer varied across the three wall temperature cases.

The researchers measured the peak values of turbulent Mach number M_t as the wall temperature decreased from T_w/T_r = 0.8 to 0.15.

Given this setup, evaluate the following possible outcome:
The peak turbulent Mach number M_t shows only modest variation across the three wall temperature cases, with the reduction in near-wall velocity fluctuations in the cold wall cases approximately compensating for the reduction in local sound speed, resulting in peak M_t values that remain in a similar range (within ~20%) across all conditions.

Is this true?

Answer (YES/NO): NO